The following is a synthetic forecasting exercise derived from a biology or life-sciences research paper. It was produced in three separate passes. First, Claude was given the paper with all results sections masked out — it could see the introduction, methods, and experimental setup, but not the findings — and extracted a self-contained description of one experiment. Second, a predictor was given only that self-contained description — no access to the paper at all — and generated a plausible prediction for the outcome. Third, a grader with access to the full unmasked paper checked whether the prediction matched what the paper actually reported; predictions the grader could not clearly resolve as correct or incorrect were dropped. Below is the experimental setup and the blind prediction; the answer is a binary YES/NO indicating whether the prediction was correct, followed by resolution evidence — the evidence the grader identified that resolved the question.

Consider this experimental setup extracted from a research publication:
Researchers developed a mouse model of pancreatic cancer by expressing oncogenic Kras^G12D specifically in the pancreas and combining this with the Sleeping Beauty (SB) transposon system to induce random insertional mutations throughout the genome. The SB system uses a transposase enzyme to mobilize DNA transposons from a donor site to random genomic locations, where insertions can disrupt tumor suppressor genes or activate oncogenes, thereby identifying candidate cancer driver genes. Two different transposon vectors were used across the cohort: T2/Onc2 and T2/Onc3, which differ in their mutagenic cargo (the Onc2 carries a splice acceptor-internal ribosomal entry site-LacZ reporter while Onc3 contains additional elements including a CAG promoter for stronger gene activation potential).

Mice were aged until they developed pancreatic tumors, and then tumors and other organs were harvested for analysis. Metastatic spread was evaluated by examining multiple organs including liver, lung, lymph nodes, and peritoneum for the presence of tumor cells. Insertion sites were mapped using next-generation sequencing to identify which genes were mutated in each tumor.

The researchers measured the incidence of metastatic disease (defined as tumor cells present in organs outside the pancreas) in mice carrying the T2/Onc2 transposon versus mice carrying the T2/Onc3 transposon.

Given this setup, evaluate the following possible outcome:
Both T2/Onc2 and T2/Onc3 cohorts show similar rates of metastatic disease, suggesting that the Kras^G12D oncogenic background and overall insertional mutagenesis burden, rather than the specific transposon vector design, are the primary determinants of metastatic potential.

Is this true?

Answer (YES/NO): NO